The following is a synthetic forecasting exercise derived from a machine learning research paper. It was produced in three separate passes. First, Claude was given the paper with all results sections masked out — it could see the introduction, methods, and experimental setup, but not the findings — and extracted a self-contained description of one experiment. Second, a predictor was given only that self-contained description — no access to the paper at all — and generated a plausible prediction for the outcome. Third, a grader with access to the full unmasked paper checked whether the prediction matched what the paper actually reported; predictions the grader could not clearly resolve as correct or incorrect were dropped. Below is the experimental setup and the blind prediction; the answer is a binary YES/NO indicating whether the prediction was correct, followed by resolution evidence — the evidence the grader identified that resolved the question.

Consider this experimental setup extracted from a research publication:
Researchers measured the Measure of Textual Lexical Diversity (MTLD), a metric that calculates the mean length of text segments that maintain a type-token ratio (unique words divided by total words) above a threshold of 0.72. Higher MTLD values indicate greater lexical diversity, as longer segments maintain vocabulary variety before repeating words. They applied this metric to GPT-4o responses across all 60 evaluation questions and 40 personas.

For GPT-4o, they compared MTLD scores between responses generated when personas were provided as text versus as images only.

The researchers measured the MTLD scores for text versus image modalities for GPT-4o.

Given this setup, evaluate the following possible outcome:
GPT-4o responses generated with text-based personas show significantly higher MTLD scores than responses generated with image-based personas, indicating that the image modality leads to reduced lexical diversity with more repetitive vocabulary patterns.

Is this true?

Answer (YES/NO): YES